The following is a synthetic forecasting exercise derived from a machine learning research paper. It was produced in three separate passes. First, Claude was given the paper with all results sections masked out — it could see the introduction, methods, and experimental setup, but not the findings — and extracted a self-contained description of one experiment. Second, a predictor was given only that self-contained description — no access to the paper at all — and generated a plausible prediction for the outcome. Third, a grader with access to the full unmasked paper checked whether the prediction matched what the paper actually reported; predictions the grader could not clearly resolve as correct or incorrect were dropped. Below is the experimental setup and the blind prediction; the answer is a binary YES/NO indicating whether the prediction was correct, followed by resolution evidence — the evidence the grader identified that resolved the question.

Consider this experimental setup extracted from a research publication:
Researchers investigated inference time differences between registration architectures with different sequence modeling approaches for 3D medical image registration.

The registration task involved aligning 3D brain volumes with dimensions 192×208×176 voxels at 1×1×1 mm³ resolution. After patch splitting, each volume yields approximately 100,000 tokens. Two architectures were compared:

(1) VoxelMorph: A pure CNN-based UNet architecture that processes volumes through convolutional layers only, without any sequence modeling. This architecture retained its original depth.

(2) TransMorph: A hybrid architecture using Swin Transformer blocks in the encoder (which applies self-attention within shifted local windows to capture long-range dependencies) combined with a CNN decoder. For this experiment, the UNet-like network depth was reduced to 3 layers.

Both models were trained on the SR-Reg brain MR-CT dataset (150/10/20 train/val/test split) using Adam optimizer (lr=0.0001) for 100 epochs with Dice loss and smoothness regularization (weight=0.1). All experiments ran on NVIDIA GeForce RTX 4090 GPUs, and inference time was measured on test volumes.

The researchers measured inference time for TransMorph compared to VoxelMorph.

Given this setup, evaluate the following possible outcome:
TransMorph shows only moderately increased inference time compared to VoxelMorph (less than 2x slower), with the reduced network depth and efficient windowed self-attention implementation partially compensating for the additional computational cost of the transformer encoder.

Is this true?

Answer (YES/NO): YES